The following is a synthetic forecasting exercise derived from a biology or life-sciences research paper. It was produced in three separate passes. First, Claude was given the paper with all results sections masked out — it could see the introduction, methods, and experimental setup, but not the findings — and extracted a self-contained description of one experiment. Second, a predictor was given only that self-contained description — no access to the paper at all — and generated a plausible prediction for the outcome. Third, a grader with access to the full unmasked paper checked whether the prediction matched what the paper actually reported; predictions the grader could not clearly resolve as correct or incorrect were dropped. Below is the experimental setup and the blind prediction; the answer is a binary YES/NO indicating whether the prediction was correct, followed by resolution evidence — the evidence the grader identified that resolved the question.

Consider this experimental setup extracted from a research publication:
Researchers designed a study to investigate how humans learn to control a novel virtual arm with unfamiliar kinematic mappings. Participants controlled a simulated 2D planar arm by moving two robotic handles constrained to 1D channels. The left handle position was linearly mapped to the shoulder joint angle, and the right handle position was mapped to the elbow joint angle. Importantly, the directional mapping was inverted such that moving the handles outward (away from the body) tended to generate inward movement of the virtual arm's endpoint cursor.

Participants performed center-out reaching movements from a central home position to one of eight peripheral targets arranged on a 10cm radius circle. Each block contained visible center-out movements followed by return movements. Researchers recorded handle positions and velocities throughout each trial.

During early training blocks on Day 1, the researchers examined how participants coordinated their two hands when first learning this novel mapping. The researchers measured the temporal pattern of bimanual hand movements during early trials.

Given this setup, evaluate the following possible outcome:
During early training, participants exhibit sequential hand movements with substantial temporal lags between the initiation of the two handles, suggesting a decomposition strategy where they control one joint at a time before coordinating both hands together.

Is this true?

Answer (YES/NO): YES